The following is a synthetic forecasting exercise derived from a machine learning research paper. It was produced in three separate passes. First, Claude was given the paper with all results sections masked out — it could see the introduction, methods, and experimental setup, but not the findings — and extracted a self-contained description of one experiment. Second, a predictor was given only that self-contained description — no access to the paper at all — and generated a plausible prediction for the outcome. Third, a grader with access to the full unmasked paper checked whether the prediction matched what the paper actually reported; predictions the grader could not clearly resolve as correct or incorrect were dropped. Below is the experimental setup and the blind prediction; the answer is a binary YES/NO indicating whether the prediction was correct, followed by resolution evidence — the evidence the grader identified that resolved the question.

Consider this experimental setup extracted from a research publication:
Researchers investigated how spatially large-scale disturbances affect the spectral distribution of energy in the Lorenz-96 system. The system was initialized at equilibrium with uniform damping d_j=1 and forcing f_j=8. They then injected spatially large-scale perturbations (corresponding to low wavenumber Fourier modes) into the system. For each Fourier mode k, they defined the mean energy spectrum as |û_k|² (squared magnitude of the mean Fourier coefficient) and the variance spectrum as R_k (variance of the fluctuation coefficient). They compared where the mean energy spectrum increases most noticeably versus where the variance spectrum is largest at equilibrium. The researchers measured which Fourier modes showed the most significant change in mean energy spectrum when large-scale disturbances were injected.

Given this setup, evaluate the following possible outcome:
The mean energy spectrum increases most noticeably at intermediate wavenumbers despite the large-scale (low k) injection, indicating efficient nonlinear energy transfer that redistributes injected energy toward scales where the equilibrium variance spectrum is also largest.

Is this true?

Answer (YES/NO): NO